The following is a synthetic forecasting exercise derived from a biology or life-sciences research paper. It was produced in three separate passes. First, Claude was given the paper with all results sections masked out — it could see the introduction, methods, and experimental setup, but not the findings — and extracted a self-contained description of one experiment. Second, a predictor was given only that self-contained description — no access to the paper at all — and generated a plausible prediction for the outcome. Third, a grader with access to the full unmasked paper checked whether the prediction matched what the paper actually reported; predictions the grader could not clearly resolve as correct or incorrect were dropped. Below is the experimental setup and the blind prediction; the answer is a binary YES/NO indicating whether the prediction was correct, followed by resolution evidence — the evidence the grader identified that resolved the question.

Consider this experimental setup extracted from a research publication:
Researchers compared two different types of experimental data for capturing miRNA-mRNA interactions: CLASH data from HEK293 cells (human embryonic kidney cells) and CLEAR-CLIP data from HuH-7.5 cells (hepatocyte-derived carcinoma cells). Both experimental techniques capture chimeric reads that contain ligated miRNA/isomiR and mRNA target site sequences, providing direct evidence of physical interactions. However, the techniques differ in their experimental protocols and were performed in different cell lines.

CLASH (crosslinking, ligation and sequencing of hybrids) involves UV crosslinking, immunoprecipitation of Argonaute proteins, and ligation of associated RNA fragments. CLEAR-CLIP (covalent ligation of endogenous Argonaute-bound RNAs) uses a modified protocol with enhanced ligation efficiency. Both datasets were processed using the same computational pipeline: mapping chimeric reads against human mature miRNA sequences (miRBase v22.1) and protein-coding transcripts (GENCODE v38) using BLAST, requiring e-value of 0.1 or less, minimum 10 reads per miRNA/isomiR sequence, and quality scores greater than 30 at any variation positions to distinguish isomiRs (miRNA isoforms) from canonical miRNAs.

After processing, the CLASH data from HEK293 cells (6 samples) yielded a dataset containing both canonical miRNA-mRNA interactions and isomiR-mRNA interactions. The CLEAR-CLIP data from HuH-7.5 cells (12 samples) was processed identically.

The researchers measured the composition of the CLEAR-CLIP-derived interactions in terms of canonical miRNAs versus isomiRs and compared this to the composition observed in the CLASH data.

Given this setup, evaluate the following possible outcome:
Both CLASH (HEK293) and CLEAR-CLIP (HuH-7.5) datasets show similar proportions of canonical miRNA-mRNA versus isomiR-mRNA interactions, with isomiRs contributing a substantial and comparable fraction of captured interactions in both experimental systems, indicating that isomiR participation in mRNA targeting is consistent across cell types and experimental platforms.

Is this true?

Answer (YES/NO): NO